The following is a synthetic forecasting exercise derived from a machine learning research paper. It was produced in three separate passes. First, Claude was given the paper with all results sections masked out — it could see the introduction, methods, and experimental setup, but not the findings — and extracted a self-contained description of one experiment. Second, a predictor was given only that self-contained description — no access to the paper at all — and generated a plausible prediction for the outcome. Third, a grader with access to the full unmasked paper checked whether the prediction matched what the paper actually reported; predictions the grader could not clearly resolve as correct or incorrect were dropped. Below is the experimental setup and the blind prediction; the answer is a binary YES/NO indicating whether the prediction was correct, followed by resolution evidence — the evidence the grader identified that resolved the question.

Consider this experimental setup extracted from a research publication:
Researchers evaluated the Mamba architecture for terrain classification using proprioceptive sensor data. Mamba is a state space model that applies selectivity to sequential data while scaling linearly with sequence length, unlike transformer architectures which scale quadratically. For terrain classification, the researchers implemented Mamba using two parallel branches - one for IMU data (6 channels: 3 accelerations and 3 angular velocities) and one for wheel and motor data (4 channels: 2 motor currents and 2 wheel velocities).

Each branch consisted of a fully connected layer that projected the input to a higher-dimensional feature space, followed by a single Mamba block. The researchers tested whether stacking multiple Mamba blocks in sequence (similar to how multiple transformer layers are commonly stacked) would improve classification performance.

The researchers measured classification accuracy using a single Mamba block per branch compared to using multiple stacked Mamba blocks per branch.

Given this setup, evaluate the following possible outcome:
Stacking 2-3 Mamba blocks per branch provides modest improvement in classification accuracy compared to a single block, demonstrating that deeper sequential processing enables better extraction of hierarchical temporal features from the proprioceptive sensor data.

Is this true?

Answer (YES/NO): NO